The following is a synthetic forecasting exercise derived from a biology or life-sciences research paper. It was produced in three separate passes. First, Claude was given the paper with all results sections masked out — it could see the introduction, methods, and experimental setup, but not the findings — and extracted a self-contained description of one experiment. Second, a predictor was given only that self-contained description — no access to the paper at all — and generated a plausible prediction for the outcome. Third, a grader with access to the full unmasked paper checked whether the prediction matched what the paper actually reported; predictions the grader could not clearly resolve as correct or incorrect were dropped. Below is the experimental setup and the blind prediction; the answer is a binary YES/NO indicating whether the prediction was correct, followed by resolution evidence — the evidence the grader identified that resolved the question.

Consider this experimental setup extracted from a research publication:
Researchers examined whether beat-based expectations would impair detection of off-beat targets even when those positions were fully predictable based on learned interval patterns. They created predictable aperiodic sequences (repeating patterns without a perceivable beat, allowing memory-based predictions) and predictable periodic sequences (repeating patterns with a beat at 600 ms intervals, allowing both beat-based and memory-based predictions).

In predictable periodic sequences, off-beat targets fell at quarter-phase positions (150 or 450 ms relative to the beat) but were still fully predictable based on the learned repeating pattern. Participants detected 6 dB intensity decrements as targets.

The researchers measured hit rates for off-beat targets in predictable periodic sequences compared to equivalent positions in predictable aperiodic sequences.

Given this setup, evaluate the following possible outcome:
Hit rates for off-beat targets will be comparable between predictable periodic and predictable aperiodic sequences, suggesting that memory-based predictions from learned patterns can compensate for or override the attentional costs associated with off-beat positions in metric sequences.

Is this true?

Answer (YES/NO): NO